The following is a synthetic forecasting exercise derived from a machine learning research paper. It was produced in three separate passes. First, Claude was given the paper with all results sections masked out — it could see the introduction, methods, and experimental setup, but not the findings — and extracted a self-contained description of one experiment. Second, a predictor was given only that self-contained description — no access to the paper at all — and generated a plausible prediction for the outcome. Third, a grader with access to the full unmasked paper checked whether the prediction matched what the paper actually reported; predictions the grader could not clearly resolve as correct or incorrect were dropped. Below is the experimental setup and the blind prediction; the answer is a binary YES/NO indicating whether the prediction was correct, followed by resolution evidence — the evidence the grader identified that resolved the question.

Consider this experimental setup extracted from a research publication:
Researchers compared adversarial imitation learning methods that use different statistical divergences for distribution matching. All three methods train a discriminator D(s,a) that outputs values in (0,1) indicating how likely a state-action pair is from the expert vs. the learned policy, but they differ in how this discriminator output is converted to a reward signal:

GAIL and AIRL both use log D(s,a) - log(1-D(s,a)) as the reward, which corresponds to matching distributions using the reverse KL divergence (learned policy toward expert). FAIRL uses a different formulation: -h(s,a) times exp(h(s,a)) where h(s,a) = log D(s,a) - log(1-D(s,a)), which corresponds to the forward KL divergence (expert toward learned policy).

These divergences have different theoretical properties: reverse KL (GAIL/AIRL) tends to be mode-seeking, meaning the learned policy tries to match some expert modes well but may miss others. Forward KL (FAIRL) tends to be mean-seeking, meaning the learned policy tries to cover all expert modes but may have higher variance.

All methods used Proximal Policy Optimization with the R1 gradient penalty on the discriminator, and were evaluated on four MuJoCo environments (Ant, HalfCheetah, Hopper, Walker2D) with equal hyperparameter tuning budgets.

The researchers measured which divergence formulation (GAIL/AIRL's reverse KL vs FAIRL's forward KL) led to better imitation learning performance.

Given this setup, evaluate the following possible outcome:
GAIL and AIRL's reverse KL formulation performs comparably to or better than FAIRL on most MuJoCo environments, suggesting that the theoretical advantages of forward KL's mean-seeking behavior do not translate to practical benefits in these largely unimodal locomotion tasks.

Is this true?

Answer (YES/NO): NO